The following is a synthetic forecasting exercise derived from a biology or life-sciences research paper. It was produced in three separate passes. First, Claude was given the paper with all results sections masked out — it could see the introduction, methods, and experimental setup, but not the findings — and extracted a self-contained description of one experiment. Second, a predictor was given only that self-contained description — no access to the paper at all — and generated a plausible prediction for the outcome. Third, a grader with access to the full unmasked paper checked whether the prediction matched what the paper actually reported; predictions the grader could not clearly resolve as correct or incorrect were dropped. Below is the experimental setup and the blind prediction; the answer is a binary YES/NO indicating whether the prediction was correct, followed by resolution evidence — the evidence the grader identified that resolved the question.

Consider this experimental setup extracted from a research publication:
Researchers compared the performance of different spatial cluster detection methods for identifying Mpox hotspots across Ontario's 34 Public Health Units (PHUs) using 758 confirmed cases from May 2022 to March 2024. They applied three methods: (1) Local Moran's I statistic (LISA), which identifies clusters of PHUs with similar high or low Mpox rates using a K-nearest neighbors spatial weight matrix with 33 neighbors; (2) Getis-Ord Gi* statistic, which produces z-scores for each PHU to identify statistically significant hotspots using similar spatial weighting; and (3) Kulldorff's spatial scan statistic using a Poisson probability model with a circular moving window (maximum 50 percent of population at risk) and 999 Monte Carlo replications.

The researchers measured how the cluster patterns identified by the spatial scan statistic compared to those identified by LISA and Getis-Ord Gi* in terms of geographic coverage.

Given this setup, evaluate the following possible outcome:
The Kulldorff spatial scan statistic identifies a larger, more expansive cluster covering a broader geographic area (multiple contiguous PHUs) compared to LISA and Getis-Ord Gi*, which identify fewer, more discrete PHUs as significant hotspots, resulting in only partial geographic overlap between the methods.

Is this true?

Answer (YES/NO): NO